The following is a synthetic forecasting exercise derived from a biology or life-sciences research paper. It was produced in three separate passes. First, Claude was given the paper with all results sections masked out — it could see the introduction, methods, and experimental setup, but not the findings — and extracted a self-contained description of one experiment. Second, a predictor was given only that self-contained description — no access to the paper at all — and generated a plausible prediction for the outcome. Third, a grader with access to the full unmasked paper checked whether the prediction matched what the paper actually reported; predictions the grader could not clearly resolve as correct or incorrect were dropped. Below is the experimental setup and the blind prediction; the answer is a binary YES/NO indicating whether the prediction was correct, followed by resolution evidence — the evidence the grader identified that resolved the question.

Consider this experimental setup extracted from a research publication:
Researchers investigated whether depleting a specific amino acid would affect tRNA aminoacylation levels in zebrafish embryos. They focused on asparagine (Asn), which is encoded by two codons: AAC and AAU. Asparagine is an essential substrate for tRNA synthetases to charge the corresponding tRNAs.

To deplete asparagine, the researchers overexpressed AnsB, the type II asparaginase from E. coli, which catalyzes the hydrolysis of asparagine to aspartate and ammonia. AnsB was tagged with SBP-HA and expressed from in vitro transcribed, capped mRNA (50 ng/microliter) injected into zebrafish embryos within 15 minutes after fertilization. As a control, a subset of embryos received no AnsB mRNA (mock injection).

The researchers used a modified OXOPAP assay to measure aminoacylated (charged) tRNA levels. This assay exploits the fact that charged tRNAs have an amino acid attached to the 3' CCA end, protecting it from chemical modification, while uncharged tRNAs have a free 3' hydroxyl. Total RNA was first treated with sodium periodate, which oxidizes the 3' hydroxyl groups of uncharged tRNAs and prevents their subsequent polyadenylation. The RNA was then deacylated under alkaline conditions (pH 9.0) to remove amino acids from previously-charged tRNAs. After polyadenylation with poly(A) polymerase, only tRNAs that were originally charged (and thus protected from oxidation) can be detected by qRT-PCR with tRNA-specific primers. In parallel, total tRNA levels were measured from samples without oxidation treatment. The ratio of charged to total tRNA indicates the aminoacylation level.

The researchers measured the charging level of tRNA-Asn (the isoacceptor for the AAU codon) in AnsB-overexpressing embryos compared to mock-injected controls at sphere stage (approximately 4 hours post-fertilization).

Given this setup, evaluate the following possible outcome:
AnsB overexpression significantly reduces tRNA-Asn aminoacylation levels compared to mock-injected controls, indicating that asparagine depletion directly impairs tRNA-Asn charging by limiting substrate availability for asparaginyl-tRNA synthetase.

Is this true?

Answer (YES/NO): YES